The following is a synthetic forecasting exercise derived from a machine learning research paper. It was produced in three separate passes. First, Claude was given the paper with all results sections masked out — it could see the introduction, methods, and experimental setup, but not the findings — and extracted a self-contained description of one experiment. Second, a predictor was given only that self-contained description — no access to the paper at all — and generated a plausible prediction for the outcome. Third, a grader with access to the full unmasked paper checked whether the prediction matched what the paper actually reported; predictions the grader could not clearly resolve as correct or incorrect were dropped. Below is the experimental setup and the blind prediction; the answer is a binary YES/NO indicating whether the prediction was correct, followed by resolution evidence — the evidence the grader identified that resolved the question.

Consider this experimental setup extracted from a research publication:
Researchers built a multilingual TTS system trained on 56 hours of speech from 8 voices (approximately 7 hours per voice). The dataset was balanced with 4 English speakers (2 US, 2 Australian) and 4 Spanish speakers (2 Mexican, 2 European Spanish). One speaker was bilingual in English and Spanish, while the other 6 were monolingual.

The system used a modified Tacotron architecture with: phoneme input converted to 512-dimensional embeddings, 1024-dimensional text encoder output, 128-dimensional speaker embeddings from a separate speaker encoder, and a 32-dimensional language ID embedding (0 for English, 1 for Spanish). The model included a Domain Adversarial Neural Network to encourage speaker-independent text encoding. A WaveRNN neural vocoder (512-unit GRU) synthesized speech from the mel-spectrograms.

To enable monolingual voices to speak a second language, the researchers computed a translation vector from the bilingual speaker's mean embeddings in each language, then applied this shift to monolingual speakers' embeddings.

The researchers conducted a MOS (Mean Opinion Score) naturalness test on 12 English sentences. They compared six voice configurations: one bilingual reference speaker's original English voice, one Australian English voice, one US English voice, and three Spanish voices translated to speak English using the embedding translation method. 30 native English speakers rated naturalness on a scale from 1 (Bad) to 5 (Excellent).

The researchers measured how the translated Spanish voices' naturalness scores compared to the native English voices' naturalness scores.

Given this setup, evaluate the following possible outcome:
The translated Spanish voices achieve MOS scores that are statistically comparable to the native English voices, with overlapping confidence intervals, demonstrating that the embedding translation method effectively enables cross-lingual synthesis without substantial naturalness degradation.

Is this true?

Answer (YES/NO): NO